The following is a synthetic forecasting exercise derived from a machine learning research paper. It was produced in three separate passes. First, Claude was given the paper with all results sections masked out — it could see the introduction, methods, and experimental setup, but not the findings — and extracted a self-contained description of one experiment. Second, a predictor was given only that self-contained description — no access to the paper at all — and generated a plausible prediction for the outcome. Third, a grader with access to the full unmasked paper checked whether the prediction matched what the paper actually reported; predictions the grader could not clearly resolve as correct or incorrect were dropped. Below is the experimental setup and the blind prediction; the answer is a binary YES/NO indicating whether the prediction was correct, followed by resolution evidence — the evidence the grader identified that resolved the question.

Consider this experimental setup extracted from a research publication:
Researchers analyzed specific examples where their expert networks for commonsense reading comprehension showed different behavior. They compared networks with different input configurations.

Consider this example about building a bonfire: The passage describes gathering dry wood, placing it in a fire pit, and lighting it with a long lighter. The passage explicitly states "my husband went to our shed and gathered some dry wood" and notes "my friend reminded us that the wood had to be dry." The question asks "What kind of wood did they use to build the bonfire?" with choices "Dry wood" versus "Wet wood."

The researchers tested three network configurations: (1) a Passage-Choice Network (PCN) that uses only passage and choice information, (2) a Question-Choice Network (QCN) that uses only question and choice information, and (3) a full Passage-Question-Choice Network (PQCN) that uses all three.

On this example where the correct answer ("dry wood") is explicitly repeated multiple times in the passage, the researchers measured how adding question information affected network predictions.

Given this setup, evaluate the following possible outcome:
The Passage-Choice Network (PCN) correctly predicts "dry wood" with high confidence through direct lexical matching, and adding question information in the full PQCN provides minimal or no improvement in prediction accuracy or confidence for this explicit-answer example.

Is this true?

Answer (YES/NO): NO